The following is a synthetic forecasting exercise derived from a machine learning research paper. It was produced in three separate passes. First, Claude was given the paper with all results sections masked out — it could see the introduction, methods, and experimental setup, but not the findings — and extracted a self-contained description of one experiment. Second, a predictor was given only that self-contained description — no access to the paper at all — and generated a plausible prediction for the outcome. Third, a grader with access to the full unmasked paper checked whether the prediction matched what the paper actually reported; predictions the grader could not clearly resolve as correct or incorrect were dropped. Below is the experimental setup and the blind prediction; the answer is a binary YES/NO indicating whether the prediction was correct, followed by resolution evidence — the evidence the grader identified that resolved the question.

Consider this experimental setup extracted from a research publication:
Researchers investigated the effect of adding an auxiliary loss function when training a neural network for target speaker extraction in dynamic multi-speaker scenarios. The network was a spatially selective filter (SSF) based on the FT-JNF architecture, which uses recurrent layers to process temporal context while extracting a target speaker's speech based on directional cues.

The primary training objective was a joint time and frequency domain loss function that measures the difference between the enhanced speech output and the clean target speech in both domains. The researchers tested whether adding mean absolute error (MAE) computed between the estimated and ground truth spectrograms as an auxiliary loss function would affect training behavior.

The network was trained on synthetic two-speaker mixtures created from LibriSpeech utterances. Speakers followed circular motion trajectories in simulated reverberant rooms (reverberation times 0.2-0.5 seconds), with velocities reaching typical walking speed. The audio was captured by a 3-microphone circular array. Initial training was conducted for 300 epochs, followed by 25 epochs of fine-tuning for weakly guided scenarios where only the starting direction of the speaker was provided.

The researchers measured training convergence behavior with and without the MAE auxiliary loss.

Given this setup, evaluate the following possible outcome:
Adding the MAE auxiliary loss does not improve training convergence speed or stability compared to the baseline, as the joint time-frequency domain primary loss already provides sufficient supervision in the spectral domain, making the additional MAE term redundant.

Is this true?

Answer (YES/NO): NO